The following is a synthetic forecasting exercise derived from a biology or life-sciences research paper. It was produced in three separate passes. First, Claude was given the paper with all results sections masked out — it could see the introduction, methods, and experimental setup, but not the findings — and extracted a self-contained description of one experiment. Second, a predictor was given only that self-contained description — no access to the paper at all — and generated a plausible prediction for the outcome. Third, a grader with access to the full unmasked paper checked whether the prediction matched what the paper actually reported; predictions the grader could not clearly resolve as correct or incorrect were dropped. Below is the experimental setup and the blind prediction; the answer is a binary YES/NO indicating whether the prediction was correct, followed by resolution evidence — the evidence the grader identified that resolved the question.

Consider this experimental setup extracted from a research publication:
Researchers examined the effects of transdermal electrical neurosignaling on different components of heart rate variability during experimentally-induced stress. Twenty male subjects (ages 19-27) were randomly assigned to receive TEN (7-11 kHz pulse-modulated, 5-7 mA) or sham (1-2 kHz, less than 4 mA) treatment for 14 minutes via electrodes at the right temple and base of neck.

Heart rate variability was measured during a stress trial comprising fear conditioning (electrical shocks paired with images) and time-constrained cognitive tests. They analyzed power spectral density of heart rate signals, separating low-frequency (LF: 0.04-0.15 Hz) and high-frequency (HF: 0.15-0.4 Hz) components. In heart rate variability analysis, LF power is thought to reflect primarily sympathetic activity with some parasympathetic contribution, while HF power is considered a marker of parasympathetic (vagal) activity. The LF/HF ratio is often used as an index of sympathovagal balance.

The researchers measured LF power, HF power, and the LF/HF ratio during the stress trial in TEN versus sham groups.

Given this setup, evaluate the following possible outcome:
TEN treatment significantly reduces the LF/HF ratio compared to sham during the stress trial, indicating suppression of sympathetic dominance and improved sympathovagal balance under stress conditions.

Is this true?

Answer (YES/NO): NO